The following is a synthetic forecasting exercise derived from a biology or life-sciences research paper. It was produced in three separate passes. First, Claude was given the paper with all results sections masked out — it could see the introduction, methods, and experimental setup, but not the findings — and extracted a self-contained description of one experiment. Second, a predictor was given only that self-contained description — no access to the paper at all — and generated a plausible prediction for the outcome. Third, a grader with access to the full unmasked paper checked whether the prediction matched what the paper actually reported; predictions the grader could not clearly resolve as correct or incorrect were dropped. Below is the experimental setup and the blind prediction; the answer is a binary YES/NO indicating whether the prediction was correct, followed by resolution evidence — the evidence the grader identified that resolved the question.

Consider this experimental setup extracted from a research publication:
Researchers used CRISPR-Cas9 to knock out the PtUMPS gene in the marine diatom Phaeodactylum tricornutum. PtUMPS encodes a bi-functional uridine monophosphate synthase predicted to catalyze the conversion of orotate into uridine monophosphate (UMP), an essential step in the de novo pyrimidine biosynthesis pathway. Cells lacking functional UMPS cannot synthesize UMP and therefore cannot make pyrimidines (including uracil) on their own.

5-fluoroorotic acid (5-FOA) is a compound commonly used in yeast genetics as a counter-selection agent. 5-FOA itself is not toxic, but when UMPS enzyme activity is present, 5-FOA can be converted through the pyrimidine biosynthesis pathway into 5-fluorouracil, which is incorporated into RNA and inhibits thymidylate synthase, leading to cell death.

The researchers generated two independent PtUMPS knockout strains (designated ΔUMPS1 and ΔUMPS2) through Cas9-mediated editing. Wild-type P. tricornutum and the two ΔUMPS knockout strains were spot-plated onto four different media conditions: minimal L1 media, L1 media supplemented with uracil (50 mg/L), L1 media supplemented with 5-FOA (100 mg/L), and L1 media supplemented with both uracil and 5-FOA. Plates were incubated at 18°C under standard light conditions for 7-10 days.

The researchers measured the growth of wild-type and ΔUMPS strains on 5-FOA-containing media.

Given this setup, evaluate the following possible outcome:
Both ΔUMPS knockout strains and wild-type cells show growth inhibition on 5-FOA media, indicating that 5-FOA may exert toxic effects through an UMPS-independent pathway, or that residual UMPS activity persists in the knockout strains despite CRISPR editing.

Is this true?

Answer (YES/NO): NO